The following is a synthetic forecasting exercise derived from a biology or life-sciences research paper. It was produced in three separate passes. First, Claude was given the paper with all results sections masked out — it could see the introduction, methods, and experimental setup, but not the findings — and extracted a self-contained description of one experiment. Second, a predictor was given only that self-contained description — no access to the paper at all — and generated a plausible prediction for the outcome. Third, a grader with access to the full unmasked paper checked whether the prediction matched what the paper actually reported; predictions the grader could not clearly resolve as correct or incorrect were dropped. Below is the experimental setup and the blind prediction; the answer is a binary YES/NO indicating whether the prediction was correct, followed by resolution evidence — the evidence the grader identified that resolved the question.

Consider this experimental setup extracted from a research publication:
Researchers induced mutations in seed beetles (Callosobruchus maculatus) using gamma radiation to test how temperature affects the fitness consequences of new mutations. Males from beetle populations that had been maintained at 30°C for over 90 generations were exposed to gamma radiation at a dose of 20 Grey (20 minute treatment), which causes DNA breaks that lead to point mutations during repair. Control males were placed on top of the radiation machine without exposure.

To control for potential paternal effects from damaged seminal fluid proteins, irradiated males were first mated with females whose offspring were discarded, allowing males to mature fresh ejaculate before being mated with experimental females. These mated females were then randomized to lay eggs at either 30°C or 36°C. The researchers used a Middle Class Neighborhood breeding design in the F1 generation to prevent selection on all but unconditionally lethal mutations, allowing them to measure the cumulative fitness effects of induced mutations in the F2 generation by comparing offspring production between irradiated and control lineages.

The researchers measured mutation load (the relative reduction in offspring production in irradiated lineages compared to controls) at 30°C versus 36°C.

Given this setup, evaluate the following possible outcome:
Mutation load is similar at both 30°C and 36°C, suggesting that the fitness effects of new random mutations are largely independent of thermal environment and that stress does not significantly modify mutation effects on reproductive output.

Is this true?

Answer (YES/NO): NO